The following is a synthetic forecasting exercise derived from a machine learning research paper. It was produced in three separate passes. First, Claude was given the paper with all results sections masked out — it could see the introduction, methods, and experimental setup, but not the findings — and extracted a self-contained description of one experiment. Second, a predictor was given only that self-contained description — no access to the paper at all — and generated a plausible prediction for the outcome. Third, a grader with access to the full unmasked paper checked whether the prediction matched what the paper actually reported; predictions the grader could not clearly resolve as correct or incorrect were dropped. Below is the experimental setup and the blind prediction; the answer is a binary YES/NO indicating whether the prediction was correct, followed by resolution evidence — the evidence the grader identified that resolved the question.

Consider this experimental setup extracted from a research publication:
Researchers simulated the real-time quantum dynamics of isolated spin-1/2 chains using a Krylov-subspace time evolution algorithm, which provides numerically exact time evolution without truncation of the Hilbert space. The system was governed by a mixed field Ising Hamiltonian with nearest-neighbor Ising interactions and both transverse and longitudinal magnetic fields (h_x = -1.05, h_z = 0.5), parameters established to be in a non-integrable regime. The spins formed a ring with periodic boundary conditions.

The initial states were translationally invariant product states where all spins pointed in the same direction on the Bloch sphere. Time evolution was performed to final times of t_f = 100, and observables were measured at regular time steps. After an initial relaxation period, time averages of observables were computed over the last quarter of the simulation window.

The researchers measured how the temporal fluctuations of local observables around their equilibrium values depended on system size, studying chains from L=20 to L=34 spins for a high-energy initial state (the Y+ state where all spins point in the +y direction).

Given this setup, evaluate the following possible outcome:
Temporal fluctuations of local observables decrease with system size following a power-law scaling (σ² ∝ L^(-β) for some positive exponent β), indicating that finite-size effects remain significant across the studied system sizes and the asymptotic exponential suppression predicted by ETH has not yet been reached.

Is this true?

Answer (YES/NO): NO